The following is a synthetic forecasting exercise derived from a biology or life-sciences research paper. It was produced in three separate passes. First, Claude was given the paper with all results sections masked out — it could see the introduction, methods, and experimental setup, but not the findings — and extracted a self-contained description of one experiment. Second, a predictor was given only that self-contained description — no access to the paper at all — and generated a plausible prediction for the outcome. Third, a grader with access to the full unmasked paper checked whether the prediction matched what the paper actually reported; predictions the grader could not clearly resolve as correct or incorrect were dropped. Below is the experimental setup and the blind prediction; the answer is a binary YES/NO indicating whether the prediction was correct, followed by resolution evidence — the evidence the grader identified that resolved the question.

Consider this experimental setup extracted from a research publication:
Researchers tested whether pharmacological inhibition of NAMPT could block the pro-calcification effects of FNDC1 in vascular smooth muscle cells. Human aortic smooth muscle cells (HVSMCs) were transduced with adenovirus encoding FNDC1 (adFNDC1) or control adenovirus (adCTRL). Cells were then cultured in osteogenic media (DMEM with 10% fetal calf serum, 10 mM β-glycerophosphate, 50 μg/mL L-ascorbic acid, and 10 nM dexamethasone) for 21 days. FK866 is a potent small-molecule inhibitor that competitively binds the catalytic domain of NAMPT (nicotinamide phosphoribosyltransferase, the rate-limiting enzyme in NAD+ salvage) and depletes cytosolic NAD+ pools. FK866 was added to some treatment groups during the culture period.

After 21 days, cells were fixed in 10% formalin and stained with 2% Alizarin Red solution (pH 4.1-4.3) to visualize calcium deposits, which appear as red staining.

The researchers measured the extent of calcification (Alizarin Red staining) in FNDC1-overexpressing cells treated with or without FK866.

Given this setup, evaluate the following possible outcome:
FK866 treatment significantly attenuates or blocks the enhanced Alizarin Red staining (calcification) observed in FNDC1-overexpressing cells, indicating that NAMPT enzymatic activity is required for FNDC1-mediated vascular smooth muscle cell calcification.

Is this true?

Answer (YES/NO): YES